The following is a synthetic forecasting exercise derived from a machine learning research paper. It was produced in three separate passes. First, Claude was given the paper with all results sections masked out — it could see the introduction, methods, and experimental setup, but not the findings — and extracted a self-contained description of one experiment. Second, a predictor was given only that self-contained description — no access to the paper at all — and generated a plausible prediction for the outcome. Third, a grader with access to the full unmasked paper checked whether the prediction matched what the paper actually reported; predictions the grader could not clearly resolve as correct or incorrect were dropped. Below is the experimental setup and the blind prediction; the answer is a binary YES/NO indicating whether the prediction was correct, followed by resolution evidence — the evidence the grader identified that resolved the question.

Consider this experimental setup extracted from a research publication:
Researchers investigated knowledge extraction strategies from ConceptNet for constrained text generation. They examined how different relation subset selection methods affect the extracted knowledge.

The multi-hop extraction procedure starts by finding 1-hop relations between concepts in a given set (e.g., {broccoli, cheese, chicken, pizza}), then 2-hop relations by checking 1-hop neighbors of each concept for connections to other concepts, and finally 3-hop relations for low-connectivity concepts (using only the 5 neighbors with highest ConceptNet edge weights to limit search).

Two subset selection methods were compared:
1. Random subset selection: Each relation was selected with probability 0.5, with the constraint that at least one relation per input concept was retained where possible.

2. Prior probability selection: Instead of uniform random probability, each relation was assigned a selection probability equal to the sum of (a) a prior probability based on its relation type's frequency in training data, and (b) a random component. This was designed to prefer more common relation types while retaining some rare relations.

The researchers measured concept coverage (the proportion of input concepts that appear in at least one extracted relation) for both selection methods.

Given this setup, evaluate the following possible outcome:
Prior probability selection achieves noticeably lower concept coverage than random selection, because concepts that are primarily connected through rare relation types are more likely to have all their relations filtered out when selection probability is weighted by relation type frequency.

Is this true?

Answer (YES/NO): NO